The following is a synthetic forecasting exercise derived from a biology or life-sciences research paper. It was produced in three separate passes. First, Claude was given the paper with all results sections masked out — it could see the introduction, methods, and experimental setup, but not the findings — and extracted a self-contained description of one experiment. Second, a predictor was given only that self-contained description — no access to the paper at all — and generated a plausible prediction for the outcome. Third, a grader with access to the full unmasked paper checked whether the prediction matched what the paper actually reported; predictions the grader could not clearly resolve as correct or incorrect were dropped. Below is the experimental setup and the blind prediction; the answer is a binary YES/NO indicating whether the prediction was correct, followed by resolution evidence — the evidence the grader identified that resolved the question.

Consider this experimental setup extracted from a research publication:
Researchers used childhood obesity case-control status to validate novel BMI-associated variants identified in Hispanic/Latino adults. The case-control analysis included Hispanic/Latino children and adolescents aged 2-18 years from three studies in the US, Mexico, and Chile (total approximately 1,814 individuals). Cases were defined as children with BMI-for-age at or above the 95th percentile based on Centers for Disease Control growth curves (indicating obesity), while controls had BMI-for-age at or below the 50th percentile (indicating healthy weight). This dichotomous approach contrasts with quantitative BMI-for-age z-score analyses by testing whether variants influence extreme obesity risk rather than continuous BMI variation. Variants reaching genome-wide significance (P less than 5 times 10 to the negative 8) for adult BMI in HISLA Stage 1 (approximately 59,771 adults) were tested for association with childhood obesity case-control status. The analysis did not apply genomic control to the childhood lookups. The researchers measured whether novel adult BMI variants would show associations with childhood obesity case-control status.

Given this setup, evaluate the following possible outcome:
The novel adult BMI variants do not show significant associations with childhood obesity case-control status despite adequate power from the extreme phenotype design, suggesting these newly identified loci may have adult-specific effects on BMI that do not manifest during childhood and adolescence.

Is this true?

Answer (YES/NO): NO